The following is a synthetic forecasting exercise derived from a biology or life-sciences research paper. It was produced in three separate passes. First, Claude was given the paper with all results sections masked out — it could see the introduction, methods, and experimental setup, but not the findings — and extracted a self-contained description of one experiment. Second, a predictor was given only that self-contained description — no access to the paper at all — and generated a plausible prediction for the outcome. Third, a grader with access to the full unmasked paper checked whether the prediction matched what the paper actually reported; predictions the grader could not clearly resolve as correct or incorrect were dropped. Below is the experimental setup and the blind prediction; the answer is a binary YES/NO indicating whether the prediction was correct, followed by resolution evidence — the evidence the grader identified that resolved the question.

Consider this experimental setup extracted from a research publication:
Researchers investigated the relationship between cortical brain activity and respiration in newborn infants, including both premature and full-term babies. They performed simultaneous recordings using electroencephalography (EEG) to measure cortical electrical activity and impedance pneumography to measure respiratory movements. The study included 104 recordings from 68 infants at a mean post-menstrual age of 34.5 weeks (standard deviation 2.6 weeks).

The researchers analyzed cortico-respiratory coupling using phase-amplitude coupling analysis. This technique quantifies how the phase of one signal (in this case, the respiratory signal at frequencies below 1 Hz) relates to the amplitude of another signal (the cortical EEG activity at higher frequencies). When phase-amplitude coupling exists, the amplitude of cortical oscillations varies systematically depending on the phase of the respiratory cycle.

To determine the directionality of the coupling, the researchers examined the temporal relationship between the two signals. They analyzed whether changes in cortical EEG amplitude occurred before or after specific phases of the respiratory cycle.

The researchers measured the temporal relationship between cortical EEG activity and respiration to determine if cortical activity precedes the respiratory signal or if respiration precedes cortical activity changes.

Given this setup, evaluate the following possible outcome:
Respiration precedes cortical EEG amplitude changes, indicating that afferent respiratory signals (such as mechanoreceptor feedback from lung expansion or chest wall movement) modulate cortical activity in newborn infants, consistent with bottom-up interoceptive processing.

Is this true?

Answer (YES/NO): NO